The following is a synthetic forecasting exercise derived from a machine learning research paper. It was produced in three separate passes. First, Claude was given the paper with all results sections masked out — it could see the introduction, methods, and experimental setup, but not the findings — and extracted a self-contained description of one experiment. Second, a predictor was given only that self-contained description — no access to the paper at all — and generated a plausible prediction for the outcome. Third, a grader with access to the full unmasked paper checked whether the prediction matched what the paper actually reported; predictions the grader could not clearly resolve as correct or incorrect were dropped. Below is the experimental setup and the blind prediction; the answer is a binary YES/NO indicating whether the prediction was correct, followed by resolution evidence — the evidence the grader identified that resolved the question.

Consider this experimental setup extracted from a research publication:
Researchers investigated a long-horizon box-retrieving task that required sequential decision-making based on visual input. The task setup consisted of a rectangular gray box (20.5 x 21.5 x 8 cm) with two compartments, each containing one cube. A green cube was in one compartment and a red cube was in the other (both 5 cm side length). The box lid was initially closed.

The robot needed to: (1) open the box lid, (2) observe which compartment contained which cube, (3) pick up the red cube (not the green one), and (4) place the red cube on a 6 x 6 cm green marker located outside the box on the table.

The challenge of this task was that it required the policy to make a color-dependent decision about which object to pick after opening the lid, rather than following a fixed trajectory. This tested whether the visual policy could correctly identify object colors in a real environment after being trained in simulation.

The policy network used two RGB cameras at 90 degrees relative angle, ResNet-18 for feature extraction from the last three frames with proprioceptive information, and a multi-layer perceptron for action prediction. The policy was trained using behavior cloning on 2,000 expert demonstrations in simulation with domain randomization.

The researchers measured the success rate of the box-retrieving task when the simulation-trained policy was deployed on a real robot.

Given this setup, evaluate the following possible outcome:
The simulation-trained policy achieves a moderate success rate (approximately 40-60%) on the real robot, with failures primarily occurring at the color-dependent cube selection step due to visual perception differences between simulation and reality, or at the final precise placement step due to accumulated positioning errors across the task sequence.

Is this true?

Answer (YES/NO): NO